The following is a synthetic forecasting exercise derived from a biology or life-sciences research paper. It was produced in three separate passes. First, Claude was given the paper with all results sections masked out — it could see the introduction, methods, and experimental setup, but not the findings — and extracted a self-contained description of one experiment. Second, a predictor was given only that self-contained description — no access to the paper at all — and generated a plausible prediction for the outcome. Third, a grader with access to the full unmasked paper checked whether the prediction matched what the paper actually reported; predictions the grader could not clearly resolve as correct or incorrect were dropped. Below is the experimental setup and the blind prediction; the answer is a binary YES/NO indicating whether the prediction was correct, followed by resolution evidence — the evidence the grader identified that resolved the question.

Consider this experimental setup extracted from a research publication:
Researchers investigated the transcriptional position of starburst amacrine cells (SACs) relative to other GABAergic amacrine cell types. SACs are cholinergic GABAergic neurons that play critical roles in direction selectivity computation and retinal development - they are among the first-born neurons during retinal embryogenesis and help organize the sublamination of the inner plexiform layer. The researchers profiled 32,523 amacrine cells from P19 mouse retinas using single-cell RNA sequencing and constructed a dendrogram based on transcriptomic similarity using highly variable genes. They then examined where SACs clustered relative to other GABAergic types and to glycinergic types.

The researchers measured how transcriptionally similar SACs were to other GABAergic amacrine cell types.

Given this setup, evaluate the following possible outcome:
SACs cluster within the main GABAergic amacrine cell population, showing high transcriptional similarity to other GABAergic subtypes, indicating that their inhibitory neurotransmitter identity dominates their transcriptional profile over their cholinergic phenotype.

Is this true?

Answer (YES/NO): NO